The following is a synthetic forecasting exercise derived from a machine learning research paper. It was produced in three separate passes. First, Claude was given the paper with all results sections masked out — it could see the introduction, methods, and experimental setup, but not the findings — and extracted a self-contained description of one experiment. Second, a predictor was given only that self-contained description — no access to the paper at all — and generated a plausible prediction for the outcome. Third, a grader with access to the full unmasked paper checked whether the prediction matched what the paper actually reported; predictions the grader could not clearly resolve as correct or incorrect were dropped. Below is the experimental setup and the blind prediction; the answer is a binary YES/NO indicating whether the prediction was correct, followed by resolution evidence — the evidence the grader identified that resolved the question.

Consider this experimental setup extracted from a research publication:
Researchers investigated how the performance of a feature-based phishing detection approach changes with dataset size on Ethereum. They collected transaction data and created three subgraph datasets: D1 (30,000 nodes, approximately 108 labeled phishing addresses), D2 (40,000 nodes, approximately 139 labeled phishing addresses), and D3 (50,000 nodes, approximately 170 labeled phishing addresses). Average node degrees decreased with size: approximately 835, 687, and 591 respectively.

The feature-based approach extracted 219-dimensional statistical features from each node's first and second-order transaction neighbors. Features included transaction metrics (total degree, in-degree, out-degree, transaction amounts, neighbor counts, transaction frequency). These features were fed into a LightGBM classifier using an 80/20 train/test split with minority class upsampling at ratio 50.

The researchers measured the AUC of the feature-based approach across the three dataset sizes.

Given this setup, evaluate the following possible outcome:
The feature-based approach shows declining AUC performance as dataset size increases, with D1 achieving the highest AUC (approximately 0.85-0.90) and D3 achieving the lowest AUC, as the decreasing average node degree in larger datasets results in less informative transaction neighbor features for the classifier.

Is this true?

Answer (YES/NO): NO